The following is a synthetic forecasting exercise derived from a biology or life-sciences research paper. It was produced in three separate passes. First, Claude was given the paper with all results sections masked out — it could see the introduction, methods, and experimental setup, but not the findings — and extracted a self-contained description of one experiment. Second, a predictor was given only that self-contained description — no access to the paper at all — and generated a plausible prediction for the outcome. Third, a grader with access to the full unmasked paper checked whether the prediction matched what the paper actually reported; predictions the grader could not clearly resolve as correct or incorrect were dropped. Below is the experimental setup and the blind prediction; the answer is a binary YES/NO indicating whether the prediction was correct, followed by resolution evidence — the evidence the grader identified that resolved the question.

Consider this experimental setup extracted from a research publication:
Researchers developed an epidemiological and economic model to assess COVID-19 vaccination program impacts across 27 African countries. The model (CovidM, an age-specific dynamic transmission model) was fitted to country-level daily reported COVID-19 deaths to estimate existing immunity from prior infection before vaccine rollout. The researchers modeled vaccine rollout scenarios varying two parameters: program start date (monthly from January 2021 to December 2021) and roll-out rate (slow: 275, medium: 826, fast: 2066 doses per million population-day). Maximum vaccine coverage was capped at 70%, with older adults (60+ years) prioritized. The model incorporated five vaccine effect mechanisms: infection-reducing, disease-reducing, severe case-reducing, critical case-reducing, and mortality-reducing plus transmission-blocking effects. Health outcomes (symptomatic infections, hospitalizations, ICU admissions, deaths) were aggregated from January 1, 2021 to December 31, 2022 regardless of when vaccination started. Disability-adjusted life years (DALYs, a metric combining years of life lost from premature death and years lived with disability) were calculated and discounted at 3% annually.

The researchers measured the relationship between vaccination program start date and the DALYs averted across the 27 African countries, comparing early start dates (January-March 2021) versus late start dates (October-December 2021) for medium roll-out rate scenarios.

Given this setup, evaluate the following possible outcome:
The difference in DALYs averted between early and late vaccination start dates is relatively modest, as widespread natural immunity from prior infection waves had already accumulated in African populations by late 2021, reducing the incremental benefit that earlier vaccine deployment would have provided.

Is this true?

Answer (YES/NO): NO